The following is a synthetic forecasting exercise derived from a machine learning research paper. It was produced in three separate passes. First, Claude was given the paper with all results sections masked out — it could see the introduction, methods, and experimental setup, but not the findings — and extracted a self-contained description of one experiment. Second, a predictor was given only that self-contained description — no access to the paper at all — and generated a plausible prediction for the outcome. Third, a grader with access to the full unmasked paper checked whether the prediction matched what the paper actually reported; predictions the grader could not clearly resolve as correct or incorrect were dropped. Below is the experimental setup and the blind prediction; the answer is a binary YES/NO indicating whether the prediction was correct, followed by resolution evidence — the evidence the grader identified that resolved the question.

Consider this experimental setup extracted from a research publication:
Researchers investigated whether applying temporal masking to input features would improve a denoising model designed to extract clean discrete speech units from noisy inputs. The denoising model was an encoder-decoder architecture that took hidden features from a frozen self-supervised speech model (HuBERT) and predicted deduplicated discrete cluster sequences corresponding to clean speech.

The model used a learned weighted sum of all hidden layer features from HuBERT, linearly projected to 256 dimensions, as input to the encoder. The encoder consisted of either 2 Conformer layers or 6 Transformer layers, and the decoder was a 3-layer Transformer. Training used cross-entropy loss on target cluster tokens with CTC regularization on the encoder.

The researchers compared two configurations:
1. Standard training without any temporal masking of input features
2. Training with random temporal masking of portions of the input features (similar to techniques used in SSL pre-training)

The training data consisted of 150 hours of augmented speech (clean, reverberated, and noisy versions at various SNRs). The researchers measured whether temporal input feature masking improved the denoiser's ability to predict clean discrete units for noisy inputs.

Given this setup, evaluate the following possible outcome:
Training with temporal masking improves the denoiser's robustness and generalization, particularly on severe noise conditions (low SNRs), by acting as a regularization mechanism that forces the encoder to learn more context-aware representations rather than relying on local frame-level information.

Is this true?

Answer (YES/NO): NO